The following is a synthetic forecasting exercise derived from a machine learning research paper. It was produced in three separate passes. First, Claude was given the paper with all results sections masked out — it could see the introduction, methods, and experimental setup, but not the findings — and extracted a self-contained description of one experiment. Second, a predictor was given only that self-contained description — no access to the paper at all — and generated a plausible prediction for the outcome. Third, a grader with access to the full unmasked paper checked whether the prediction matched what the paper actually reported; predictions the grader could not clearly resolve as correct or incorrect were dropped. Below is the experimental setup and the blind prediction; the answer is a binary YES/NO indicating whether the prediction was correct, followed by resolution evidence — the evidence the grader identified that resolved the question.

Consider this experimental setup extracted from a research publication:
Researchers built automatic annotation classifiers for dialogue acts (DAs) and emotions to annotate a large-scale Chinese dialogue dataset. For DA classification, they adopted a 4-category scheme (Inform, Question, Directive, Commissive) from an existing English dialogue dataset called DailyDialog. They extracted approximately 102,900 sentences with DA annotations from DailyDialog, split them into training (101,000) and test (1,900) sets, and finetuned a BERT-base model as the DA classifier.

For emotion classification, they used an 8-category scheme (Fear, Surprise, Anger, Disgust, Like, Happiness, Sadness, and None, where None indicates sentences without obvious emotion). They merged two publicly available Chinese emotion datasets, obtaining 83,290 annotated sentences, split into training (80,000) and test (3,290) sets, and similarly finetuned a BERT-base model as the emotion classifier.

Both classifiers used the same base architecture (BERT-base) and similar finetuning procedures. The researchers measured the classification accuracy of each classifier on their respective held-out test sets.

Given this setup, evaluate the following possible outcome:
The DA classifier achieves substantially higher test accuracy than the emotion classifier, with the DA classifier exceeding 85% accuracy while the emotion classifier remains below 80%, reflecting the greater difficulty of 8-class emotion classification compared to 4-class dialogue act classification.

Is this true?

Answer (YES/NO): NO